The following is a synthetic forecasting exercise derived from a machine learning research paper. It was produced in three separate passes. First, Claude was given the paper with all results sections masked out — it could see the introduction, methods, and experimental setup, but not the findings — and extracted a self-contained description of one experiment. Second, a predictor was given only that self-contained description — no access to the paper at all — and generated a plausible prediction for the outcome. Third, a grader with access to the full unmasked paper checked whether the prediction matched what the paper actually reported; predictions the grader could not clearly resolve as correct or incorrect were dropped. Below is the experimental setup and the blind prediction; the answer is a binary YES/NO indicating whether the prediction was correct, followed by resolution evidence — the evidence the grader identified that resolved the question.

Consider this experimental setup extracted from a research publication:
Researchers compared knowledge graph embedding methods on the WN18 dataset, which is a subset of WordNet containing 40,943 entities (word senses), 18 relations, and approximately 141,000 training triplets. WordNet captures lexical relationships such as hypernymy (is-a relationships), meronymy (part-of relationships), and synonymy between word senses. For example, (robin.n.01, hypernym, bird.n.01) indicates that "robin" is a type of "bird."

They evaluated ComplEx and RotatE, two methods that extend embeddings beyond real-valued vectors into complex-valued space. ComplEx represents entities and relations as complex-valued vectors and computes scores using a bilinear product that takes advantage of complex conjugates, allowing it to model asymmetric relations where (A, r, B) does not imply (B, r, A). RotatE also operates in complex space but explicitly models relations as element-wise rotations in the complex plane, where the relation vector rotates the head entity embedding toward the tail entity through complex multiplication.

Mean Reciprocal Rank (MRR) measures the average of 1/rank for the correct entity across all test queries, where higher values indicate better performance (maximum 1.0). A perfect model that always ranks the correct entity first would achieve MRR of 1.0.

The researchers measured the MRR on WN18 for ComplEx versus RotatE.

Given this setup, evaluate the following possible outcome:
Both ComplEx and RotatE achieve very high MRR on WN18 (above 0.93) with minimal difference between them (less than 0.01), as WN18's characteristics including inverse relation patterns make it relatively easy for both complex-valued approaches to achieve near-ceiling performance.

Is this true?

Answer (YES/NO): YES